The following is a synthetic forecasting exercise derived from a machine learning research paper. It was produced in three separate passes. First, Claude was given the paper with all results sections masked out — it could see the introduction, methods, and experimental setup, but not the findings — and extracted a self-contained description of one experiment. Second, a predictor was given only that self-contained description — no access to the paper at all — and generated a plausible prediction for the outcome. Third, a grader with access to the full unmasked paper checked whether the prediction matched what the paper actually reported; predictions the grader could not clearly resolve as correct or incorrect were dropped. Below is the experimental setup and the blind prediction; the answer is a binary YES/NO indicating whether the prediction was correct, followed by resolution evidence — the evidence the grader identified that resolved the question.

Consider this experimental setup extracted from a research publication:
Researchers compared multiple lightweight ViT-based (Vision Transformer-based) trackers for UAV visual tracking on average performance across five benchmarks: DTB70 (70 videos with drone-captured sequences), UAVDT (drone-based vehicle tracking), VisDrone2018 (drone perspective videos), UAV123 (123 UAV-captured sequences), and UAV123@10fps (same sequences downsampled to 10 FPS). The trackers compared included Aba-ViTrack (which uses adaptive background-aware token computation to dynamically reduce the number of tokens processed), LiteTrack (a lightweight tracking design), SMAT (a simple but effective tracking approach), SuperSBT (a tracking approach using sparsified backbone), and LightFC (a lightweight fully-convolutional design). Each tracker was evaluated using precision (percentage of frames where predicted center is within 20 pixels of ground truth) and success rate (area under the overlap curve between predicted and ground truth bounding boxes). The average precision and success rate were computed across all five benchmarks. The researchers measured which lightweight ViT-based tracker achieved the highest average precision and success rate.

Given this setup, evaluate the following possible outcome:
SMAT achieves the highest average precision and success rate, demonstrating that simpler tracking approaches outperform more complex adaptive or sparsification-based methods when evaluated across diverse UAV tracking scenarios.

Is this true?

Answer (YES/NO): NO